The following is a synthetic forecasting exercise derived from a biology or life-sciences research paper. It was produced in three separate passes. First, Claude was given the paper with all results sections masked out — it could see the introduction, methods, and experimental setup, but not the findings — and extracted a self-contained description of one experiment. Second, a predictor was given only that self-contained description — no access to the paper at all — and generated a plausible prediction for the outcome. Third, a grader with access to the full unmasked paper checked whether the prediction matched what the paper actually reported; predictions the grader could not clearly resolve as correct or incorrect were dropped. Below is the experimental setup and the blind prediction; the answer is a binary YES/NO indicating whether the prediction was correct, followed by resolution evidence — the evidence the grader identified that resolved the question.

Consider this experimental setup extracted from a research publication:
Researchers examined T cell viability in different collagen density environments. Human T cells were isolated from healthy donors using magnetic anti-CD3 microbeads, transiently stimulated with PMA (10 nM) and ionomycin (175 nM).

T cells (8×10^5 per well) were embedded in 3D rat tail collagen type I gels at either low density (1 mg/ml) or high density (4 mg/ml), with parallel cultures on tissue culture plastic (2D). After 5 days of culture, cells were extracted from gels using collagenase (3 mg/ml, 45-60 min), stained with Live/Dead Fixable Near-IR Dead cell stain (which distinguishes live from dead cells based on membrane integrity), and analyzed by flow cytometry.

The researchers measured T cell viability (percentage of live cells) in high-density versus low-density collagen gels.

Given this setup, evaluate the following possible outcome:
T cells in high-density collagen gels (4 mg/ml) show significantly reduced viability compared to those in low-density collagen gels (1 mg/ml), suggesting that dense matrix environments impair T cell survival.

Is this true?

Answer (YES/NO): NO